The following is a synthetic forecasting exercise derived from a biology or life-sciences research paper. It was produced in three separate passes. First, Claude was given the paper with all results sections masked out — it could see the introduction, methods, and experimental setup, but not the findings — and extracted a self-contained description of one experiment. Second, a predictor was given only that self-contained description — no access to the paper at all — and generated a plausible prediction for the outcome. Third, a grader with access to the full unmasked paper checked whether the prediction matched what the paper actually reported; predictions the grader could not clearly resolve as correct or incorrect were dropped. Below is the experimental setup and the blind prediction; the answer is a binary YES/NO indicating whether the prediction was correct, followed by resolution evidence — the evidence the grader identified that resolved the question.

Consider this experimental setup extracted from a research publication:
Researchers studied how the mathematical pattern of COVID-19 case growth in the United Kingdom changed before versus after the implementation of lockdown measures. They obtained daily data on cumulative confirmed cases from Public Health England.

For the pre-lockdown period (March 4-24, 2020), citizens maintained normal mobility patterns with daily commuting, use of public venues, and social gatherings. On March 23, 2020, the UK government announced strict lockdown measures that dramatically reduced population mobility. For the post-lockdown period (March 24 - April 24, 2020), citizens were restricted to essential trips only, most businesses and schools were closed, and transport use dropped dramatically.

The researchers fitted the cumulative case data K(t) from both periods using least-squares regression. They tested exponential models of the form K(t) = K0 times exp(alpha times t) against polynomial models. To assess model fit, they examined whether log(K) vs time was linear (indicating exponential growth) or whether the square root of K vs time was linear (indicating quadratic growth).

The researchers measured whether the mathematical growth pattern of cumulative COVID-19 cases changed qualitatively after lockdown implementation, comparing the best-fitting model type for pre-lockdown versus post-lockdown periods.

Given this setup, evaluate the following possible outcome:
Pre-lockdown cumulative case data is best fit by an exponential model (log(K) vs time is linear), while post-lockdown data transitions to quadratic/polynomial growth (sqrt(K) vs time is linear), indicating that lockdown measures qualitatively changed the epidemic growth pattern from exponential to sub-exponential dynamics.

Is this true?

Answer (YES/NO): YES